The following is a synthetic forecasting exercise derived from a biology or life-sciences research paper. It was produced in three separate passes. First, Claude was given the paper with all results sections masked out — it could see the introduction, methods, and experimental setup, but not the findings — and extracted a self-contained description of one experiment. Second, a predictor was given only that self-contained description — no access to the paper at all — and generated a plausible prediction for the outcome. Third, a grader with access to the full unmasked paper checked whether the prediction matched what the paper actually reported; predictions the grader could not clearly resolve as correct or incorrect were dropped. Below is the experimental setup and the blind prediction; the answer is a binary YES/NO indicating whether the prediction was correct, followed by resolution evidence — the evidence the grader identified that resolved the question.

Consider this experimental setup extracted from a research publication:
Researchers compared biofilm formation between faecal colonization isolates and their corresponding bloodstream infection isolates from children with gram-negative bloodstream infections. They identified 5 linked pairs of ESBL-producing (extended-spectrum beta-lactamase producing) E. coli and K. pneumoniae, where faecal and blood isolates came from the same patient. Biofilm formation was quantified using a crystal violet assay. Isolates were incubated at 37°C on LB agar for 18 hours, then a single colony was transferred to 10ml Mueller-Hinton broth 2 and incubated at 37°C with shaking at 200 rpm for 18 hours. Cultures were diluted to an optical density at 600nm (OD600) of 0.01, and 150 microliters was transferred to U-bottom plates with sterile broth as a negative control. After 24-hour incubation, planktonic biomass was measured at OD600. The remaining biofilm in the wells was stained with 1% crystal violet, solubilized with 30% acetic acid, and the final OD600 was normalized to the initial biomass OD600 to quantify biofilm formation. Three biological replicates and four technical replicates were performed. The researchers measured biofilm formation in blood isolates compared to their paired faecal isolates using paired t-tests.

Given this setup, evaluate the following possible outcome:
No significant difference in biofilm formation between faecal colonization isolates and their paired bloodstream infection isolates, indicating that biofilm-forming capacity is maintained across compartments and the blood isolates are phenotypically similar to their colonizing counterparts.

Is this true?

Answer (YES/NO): NO